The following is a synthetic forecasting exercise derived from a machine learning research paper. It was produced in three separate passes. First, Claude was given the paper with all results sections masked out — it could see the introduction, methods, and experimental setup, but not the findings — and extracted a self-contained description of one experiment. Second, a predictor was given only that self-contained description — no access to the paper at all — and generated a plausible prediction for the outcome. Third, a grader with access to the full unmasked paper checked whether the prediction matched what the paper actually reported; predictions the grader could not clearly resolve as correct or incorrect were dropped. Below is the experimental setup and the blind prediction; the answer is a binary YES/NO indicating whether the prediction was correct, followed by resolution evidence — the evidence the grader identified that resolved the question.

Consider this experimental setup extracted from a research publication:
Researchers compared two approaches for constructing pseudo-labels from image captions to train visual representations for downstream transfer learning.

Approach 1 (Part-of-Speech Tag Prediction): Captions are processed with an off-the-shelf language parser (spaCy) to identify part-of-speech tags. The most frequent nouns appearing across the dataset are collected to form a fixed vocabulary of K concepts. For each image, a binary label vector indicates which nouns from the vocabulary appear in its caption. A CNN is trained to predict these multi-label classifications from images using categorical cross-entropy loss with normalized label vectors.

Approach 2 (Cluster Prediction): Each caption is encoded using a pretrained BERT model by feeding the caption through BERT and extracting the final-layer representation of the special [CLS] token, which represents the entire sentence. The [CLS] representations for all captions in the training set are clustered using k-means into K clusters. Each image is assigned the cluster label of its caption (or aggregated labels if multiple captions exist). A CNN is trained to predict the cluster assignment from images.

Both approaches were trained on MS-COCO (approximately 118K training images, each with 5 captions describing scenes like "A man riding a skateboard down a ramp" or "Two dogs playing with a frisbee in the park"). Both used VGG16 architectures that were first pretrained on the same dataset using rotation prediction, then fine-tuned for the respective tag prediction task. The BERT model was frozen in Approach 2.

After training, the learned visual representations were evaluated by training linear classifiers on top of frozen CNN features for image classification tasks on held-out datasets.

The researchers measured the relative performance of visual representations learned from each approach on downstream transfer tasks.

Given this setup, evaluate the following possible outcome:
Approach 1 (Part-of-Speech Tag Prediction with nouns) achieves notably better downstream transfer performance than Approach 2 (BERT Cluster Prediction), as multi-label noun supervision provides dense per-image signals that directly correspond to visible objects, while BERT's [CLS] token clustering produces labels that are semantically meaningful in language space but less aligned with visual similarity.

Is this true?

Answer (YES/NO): NO